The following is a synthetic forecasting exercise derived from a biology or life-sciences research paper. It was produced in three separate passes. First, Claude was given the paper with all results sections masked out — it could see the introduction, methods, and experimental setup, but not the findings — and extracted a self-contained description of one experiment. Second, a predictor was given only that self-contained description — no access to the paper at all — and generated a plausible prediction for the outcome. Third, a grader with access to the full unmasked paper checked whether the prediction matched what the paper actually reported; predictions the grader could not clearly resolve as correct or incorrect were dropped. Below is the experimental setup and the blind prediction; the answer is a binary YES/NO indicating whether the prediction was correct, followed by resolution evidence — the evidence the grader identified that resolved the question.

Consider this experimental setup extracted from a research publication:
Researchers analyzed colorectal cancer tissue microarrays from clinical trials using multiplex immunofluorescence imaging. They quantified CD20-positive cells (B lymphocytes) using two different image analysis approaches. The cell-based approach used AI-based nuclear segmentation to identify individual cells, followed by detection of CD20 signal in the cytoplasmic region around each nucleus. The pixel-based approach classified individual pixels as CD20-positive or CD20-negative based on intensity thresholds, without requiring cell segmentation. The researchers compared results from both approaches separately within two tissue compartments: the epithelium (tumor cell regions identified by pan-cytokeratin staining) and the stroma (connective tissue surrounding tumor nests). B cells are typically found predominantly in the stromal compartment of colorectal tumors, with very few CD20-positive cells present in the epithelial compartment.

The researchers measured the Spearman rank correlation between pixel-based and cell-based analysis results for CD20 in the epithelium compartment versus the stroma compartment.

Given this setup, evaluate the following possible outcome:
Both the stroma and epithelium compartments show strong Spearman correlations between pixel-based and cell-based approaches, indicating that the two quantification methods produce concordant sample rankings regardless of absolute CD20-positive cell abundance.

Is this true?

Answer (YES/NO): NO